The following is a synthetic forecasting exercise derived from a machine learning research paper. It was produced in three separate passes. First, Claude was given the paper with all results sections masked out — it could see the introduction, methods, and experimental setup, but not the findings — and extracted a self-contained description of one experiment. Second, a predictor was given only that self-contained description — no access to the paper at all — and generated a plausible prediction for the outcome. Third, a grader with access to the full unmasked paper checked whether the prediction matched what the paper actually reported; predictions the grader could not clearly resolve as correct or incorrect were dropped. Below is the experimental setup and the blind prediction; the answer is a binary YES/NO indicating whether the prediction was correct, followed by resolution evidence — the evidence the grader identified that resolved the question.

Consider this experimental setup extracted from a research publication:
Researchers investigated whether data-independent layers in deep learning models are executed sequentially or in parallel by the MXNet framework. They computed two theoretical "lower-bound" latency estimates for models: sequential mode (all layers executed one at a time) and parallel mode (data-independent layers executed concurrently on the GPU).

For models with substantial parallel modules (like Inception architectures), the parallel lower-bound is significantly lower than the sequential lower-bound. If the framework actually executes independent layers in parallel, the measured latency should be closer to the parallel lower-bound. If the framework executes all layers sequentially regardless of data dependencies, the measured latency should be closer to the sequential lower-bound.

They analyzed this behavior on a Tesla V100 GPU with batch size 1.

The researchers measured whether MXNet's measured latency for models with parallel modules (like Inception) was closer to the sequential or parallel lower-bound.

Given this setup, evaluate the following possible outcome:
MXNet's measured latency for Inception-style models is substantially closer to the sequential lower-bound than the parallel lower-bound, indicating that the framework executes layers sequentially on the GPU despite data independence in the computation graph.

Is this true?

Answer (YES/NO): YES